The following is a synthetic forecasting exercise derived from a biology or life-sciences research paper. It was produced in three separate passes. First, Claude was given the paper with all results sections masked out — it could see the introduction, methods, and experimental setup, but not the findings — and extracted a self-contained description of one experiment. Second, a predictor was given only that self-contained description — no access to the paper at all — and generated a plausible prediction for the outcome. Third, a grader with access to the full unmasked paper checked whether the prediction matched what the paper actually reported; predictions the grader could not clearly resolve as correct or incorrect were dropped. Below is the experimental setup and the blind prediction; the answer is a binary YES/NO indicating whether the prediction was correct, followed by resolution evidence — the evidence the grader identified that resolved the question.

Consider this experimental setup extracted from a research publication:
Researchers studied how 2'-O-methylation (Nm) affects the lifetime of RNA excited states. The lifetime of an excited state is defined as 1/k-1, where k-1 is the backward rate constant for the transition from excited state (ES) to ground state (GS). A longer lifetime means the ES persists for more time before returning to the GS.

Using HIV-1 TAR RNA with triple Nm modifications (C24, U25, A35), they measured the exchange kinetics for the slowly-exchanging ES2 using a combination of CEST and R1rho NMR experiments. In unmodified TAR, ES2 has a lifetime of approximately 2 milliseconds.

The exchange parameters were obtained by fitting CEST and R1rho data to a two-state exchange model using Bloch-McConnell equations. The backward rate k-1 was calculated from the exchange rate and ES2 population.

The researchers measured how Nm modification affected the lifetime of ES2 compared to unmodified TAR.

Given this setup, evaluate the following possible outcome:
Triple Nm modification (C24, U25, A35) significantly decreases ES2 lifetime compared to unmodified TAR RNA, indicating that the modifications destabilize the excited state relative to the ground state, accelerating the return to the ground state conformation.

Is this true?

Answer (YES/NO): NO